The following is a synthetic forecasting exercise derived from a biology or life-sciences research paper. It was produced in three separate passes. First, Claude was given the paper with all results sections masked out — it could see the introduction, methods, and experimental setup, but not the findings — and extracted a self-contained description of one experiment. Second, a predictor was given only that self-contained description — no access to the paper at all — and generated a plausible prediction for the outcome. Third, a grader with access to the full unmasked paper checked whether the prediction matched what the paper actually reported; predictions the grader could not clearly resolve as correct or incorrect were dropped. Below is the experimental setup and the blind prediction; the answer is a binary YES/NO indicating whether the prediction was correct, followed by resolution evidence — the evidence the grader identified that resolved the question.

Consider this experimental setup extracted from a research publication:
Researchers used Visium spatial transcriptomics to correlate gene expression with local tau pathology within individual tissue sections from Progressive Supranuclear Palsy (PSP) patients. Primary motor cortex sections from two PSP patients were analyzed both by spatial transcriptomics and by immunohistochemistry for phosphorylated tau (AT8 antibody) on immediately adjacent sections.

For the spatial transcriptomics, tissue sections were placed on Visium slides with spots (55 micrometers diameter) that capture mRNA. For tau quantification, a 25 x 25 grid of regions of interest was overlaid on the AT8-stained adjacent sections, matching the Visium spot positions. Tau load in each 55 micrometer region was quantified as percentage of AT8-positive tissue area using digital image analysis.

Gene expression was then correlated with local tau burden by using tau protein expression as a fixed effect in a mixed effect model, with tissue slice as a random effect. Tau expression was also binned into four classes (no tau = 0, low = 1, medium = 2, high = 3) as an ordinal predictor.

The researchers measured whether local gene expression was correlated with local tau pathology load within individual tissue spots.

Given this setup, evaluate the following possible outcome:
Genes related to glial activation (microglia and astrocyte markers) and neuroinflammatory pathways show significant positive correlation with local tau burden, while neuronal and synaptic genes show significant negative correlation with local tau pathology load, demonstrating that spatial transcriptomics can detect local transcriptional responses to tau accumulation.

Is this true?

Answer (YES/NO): NO